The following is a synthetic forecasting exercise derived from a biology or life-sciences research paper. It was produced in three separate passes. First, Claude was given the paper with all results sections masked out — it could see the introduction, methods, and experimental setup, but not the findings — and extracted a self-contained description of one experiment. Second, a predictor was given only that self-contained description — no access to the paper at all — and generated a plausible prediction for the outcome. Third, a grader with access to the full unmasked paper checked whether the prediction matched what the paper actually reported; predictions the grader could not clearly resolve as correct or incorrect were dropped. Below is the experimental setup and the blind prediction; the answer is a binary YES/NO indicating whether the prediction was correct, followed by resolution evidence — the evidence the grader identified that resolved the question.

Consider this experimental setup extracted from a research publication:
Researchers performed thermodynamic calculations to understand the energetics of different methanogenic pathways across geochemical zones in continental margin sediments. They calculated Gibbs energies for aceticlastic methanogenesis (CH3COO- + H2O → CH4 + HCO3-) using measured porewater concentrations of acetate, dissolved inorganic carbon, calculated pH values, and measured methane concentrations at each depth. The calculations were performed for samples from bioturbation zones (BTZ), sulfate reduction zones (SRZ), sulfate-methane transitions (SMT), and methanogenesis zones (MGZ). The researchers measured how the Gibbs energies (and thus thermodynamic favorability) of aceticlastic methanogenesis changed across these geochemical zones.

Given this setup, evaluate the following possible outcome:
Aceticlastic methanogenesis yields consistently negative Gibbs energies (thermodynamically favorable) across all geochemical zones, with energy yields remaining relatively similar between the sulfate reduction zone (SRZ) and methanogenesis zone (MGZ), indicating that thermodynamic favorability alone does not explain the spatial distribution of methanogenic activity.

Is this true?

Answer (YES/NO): NO